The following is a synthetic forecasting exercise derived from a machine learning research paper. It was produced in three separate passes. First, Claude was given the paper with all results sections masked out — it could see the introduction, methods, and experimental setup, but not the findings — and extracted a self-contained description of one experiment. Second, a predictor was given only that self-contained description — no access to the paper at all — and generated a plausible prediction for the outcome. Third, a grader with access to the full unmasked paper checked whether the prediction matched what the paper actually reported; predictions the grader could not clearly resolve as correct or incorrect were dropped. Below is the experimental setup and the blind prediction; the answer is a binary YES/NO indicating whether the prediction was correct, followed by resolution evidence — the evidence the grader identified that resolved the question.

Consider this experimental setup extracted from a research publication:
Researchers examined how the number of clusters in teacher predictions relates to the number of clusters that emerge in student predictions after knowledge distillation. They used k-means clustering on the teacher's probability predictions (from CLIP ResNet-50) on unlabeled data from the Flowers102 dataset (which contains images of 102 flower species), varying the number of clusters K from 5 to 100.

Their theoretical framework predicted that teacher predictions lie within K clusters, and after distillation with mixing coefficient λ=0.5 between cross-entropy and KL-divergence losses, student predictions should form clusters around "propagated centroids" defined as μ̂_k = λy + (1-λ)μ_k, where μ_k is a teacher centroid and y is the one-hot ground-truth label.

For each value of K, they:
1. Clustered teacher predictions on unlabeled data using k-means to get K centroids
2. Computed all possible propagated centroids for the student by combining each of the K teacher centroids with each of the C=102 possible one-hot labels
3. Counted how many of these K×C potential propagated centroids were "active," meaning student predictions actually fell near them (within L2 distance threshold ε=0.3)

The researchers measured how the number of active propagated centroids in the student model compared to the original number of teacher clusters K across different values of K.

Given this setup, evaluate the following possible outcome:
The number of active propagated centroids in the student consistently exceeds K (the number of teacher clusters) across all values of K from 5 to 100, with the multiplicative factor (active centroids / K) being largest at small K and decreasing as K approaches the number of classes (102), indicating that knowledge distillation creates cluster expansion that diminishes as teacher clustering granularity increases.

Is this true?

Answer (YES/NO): NO